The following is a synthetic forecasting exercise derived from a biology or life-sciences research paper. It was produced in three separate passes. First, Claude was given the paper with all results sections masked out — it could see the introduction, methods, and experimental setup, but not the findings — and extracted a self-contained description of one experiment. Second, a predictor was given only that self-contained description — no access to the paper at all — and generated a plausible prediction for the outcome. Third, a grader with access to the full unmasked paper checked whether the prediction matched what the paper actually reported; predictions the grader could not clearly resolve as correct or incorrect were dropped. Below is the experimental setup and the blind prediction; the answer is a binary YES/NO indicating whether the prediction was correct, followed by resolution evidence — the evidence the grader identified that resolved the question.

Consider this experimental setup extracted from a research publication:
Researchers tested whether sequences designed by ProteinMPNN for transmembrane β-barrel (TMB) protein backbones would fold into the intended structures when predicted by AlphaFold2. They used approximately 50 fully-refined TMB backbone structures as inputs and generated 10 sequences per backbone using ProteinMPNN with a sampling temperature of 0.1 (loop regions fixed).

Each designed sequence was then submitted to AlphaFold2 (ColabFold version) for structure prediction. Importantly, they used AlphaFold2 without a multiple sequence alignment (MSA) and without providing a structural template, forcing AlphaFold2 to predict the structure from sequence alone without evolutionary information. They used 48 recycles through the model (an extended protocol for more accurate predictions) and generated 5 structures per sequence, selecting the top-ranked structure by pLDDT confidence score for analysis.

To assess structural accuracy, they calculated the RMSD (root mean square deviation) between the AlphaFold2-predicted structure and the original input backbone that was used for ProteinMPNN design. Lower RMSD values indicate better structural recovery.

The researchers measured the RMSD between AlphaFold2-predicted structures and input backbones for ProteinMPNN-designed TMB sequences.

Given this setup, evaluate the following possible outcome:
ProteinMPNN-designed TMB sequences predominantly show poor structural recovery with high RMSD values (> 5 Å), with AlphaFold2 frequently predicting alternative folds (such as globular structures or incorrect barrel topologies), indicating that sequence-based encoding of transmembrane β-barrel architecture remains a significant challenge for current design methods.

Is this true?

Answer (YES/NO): NO